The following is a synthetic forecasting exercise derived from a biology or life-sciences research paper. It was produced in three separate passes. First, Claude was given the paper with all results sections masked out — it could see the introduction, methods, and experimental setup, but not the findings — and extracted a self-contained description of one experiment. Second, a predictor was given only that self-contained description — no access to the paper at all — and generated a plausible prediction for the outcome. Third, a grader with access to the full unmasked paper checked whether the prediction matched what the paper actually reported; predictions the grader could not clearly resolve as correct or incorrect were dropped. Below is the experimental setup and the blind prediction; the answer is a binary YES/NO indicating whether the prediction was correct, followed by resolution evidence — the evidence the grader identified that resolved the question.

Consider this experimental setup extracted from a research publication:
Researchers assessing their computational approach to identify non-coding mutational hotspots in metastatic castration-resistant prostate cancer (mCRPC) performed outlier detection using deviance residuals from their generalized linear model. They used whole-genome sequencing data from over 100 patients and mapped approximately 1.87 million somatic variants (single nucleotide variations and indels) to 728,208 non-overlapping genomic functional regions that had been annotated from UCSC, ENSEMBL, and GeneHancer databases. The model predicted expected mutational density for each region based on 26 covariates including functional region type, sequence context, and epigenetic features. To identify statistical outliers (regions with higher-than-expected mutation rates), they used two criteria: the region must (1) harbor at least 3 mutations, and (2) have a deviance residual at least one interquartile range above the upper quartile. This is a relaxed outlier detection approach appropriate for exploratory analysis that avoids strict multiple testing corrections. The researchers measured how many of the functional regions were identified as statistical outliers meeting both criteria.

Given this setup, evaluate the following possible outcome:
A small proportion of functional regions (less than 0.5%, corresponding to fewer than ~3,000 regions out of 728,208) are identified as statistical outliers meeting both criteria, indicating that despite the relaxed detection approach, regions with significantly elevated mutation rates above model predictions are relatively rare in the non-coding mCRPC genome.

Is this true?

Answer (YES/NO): YES